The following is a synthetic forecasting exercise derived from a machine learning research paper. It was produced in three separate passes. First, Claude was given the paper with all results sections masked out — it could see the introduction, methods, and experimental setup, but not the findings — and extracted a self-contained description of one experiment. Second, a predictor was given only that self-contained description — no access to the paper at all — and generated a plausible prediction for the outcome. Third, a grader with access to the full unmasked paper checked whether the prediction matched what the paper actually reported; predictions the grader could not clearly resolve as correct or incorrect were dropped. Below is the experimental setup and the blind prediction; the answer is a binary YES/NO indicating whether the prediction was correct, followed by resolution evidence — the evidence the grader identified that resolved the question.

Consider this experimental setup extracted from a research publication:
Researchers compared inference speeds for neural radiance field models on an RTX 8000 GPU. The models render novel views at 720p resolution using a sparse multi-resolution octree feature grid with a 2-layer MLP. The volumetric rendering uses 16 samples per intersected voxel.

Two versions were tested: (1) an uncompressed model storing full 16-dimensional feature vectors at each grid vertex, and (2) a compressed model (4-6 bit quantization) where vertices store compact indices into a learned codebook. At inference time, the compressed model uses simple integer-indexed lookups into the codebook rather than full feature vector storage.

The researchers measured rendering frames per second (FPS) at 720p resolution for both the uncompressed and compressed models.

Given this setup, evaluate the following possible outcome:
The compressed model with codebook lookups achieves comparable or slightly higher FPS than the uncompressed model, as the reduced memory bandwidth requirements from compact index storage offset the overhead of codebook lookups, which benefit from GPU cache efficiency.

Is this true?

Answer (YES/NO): YES